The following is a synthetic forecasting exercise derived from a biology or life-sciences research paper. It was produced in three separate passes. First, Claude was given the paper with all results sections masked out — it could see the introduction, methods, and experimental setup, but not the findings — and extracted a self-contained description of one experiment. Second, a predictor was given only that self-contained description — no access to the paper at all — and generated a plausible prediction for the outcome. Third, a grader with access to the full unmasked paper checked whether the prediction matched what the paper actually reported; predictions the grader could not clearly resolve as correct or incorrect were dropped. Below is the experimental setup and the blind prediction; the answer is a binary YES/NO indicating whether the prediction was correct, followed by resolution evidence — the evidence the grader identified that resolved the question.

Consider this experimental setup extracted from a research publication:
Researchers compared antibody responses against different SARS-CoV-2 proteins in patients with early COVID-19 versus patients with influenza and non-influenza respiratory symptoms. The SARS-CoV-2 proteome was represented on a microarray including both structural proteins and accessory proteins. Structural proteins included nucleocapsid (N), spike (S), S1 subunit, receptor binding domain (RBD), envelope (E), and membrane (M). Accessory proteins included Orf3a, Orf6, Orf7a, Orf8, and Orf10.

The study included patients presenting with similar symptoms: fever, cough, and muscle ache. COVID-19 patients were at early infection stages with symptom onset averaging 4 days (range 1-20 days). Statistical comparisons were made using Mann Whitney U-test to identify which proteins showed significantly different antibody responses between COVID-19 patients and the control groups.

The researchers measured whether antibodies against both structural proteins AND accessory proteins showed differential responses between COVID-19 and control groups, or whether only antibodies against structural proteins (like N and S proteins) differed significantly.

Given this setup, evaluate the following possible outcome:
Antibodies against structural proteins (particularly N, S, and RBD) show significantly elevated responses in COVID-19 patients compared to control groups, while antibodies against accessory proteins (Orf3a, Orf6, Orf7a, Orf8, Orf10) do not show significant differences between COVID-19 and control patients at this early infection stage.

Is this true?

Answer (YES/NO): NO